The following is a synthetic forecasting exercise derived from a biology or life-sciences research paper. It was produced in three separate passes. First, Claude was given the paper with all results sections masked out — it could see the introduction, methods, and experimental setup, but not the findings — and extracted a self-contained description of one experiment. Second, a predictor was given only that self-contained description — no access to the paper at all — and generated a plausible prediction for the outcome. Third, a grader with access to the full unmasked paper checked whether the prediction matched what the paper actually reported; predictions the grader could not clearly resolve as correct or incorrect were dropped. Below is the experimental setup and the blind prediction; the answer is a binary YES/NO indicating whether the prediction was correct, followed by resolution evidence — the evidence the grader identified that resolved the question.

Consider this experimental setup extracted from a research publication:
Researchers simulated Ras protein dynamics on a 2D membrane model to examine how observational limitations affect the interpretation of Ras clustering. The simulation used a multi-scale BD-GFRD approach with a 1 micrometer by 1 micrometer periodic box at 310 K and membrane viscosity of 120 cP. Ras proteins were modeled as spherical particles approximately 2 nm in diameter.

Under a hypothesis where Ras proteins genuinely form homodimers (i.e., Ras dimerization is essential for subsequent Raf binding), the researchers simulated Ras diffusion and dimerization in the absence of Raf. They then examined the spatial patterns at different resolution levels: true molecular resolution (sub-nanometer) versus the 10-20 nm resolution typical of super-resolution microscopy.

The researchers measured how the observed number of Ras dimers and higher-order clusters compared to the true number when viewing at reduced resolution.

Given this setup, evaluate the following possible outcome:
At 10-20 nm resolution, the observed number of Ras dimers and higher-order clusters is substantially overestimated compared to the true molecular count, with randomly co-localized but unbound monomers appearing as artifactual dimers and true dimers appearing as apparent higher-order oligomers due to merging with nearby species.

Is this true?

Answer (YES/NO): YES